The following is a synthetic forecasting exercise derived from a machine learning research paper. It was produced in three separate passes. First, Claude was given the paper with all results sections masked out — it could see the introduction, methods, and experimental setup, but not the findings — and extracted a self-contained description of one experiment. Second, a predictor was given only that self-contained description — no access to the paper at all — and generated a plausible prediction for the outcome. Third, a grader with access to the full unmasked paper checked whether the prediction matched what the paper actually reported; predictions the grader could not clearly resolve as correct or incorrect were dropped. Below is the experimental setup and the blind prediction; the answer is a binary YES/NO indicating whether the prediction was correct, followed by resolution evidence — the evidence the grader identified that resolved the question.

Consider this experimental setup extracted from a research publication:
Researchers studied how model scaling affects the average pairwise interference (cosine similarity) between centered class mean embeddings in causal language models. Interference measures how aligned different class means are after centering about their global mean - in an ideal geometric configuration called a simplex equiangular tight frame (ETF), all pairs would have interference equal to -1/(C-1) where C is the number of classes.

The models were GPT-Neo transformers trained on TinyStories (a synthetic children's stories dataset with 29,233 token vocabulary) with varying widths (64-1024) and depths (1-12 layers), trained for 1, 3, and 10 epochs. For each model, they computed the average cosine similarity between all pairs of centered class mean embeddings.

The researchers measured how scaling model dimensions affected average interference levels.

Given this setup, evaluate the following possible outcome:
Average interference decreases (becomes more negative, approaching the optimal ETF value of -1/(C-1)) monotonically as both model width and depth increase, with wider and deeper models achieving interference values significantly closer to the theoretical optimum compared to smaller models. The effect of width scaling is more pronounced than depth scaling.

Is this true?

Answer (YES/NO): NO